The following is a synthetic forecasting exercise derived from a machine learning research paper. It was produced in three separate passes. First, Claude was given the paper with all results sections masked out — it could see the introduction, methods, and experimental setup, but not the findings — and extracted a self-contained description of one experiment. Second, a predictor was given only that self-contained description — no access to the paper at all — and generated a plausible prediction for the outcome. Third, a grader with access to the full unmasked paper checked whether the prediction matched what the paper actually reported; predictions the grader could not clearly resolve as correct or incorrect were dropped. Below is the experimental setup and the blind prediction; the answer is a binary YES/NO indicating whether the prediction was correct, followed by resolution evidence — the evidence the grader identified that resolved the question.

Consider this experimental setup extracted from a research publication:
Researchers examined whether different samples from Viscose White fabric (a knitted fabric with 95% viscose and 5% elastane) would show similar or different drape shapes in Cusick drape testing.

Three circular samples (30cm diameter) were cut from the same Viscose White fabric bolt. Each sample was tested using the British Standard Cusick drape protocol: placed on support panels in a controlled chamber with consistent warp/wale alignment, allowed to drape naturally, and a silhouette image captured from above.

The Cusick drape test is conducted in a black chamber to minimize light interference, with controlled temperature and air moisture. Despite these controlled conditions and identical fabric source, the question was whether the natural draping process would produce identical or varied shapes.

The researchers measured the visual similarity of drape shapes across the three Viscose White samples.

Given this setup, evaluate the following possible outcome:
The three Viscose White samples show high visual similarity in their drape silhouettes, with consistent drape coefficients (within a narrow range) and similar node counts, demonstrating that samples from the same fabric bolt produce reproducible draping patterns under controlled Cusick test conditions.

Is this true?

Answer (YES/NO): NO